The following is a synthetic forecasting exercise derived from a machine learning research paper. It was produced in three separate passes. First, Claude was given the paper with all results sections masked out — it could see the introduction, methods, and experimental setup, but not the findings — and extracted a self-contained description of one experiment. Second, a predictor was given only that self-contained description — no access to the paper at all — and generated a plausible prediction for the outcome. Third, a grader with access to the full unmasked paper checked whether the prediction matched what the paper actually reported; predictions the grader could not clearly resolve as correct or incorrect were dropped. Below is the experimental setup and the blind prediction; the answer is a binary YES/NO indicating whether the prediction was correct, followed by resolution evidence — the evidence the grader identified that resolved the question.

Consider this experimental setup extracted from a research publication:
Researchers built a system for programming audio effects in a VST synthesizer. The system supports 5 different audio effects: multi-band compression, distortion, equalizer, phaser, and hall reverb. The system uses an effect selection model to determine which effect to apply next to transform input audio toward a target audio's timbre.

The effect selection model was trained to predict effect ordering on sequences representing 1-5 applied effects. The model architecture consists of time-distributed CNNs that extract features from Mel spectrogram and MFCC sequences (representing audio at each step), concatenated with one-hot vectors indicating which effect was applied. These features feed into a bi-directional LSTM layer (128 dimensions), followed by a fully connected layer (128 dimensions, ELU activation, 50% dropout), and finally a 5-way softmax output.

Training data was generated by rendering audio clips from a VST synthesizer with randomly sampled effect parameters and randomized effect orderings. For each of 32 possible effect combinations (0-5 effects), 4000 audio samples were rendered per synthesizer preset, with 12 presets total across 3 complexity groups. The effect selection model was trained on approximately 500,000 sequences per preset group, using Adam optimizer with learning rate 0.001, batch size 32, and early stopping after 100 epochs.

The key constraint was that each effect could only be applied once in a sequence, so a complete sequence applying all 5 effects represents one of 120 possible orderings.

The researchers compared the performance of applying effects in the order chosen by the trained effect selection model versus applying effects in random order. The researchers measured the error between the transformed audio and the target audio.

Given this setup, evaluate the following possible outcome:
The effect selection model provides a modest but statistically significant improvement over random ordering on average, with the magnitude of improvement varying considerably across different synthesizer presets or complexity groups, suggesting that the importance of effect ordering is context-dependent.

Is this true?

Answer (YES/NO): NO